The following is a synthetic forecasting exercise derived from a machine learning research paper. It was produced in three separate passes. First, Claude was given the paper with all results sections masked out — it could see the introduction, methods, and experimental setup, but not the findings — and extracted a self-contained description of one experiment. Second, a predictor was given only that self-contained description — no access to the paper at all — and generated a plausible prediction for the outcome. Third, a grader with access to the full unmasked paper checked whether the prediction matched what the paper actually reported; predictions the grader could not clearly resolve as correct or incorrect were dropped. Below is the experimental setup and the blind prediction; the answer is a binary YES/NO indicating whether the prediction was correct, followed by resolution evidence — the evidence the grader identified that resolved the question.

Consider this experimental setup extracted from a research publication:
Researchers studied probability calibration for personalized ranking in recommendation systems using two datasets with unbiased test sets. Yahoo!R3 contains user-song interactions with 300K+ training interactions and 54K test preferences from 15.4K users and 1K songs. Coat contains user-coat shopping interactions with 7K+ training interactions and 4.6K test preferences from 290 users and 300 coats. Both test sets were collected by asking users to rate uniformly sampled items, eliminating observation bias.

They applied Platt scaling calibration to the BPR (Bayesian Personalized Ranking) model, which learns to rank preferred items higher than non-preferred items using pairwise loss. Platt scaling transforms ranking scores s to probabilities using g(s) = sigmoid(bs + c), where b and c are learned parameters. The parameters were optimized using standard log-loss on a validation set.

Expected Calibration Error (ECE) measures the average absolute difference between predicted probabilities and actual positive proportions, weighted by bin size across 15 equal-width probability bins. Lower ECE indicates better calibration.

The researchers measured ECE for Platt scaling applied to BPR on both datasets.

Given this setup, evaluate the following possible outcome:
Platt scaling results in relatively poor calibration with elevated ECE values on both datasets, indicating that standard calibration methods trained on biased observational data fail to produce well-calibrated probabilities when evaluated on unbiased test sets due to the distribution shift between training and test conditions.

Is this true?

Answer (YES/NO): NO